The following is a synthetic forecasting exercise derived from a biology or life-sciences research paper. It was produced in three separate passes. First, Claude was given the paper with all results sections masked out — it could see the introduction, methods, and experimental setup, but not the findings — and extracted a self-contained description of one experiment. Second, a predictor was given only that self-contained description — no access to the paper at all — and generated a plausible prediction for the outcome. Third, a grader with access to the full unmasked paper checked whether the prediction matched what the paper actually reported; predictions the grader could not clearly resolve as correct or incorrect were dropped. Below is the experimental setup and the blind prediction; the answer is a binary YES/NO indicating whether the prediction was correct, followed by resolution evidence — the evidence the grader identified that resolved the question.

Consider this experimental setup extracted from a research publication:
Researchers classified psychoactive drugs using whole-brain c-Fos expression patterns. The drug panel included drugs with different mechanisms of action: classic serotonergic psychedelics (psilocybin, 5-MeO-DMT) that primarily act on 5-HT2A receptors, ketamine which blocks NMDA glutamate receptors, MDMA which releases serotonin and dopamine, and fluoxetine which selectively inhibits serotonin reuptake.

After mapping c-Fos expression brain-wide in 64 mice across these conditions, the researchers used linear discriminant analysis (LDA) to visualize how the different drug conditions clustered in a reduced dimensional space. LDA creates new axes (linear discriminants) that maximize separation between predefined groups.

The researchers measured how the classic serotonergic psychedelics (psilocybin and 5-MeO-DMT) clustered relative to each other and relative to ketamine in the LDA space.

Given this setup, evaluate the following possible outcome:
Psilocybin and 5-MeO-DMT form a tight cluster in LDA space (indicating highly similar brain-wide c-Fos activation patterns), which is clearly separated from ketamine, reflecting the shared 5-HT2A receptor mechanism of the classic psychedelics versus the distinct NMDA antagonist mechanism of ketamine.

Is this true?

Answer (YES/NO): NO